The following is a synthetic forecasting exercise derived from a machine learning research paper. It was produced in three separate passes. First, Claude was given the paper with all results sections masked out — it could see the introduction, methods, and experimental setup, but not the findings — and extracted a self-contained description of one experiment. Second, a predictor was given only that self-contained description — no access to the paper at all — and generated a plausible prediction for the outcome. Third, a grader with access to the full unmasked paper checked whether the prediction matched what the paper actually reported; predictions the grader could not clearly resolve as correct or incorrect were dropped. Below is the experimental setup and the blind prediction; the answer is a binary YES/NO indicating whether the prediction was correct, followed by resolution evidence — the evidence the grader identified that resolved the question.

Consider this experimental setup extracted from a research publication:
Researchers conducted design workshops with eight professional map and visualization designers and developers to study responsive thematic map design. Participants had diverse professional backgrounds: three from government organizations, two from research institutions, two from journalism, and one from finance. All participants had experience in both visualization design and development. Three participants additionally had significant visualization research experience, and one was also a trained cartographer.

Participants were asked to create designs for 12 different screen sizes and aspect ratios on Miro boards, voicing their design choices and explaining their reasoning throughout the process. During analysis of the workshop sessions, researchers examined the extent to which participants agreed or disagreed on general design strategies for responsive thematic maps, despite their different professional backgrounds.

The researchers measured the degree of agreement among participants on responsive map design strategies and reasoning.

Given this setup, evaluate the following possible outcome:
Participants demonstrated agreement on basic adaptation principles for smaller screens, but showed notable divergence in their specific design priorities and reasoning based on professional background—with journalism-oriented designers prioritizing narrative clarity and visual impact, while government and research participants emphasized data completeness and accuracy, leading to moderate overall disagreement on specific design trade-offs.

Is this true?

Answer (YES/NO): NO